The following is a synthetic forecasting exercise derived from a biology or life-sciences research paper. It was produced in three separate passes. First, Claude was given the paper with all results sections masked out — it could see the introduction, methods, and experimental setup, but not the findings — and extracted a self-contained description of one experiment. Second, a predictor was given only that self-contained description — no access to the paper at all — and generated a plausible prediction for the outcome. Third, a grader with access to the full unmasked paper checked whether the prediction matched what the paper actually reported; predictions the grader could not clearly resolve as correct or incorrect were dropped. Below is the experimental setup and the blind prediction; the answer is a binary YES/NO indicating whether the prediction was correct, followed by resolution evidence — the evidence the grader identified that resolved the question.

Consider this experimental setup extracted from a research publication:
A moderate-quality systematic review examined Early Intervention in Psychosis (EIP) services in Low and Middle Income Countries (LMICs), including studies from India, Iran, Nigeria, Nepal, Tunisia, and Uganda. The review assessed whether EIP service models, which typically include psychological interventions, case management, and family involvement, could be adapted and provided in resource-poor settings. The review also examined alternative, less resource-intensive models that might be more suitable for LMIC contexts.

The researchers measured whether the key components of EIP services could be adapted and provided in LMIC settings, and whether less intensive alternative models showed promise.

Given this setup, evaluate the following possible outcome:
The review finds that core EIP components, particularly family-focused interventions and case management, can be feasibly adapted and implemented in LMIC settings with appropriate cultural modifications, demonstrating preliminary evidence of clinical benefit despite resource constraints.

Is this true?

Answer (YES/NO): NO